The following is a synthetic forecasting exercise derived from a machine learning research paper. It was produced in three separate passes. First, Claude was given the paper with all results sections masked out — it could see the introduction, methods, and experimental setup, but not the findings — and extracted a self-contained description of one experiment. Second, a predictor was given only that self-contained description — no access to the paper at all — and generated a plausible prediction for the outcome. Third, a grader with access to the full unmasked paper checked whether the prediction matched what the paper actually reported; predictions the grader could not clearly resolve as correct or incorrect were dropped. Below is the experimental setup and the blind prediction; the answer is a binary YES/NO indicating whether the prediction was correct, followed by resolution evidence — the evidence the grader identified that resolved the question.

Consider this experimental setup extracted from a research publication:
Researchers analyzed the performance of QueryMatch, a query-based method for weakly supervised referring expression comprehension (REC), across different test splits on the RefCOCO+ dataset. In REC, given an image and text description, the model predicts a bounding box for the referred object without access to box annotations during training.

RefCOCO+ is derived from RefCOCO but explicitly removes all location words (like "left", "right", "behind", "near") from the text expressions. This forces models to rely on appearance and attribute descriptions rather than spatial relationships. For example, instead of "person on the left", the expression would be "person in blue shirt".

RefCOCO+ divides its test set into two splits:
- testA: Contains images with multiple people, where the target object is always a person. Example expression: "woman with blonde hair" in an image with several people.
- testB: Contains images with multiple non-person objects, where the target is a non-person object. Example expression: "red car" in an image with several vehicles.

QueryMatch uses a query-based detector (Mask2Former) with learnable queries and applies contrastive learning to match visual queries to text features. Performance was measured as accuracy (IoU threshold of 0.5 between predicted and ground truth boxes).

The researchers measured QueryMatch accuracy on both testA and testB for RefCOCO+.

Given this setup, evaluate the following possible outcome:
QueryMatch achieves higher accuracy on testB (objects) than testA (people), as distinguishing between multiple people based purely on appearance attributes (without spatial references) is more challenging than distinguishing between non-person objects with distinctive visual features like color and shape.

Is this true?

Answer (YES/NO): NO